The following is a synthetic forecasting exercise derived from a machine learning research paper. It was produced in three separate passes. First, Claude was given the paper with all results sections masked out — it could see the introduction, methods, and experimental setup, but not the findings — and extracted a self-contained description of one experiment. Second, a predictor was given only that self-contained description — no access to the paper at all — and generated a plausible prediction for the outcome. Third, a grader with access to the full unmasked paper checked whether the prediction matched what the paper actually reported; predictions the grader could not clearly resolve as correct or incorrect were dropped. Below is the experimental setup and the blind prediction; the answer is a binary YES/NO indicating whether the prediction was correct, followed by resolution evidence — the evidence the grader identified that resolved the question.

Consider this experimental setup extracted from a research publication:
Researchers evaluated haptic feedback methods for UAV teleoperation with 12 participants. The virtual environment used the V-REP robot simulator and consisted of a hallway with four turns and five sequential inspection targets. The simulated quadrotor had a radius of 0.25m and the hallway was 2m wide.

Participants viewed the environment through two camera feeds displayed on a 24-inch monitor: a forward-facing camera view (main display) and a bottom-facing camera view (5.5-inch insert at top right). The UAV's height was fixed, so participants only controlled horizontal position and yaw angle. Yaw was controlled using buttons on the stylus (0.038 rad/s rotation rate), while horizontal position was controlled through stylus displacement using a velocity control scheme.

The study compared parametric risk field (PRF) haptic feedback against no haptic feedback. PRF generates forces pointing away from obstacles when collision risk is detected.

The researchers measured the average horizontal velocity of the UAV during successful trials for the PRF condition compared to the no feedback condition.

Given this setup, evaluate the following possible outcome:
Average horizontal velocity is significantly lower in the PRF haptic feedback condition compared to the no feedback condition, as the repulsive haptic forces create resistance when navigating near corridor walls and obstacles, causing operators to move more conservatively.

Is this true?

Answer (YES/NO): NO